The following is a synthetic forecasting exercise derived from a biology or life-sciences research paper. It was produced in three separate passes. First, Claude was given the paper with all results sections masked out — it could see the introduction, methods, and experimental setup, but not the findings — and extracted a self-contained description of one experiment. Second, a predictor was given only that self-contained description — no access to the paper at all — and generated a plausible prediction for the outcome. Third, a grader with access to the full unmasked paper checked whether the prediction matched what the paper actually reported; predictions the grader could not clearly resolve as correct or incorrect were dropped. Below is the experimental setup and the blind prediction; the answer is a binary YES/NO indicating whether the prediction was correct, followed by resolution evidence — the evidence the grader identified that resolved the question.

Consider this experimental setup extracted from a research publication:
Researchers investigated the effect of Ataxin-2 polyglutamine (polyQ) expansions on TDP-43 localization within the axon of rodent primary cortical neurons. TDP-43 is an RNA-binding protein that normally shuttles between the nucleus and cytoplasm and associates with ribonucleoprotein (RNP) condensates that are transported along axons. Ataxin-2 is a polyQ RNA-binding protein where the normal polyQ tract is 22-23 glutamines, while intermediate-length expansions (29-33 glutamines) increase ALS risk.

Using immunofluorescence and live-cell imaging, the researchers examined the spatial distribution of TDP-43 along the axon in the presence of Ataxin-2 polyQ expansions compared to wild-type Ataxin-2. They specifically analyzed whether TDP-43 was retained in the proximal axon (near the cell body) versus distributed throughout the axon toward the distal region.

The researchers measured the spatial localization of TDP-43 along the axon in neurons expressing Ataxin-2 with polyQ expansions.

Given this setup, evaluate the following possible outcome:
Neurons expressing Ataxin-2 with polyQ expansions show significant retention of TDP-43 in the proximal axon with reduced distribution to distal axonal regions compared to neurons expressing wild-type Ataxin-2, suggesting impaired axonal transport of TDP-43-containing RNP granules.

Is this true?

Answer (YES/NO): YES